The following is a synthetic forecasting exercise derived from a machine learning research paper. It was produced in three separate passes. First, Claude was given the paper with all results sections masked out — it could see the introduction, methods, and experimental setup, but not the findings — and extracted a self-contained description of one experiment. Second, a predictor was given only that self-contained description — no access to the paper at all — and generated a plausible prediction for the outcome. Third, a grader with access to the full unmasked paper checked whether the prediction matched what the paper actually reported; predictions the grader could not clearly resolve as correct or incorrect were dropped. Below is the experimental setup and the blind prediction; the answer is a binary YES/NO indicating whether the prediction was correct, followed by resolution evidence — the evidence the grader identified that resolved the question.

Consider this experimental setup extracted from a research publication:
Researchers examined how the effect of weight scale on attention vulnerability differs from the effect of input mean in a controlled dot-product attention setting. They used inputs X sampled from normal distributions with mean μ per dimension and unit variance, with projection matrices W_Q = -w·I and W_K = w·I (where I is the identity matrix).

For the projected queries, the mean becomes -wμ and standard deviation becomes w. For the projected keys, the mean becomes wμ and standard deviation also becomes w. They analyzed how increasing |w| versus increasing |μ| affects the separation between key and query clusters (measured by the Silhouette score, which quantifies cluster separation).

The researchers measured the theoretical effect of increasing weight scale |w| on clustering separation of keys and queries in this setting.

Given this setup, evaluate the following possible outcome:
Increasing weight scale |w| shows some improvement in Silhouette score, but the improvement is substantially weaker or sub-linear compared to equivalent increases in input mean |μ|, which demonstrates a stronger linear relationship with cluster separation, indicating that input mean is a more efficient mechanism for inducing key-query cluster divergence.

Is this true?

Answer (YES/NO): NO